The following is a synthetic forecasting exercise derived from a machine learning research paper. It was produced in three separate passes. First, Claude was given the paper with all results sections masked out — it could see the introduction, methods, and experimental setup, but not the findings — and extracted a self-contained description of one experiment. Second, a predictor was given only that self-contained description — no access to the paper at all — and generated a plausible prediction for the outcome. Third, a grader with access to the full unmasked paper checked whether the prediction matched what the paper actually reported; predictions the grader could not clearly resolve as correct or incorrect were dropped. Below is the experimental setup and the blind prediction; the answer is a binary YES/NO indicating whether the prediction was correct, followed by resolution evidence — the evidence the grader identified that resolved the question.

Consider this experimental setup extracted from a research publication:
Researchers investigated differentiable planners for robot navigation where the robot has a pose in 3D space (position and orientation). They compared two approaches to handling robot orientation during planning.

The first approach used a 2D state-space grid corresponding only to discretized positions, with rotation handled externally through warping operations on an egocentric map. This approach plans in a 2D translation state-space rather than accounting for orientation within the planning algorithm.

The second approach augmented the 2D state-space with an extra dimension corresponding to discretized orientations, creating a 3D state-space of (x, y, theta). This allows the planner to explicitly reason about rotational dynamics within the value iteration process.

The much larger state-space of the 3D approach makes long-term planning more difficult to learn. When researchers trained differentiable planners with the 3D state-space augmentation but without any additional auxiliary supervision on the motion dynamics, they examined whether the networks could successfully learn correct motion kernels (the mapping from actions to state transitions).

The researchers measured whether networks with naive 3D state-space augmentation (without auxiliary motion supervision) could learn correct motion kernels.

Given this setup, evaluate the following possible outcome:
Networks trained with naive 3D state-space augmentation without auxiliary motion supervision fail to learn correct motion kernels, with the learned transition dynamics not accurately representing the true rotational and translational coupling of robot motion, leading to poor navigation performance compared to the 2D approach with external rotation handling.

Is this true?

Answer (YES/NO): NO